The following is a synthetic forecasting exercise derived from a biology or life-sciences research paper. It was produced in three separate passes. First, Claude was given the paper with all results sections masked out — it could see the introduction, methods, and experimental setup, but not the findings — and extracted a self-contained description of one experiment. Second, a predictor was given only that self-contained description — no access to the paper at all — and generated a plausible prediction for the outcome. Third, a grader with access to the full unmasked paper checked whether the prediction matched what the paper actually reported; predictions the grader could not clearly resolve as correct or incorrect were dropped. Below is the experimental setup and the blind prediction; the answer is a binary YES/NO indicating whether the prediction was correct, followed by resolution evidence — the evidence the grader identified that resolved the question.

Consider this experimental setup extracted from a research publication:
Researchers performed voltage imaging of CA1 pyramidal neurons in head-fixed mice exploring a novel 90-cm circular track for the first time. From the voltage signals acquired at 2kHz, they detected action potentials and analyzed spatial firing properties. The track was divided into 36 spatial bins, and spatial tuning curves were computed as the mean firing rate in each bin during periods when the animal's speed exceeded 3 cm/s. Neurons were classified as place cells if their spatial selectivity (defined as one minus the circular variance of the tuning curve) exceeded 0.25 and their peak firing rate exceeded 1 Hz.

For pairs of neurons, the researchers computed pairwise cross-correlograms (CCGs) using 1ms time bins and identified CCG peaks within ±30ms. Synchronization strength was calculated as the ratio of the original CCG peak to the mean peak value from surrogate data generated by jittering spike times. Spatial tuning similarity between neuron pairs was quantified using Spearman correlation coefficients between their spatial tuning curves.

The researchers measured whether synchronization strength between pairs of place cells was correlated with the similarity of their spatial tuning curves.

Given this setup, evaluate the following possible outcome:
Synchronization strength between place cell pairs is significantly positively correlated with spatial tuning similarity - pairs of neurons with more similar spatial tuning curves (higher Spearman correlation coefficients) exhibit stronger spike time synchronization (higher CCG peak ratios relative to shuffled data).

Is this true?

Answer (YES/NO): NO